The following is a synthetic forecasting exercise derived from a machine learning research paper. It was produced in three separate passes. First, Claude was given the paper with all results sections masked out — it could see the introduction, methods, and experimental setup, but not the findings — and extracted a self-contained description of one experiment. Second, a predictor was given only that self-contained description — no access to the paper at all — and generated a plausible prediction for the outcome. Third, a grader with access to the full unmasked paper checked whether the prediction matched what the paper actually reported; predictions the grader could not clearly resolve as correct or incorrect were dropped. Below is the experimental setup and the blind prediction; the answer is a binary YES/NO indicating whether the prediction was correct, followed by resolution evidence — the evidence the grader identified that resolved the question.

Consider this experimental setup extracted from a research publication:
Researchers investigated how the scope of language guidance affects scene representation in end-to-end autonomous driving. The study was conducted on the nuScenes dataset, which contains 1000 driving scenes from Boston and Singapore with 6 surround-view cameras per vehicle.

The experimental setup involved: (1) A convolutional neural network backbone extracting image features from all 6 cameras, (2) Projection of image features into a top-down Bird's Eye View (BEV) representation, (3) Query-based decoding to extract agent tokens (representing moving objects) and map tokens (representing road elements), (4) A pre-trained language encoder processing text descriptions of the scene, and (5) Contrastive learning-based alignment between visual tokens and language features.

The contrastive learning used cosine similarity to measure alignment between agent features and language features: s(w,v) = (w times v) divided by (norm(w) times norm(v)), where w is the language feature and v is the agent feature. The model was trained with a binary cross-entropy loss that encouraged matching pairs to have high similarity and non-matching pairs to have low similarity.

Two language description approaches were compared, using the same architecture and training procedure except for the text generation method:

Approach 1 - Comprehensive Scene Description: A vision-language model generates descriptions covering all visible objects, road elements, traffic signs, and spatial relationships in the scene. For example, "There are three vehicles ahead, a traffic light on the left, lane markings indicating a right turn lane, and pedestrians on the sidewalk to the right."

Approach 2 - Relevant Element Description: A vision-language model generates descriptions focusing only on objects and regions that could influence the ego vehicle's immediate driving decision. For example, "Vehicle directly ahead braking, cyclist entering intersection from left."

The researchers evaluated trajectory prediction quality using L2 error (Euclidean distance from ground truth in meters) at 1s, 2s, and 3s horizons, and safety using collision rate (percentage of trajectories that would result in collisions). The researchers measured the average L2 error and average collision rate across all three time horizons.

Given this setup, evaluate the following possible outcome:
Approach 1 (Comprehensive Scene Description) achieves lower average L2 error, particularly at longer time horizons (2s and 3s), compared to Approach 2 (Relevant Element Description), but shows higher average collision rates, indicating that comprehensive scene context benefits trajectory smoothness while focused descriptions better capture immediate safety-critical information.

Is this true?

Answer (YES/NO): NO